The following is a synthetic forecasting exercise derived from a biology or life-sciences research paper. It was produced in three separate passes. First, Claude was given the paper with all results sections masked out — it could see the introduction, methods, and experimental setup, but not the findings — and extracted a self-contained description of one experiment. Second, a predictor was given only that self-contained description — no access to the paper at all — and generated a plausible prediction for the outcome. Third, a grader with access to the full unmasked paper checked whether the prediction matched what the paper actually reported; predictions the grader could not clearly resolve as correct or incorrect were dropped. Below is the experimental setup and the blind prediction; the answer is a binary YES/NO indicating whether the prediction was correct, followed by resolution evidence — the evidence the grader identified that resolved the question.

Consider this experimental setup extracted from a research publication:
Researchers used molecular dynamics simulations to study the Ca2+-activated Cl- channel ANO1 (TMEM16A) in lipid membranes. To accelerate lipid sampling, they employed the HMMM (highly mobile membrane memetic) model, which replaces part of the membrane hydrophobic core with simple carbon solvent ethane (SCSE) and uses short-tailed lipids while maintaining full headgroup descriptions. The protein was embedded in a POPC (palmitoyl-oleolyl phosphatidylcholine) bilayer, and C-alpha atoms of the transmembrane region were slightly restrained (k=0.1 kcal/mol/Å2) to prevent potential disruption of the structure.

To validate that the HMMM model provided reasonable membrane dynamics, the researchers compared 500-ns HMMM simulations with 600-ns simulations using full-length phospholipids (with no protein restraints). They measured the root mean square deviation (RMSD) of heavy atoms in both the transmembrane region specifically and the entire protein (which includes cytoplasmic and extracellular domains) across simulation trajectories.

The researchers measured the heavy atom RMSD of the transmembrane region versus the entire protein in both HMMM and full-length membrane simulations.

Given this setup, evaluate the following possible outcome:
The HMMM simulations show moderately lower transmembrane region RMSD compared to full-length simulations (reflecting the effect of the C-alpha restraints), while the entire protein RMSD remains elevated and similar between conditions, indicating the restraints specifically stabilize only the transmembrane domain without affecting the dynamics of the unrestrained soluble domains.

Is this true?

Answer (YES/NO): NO